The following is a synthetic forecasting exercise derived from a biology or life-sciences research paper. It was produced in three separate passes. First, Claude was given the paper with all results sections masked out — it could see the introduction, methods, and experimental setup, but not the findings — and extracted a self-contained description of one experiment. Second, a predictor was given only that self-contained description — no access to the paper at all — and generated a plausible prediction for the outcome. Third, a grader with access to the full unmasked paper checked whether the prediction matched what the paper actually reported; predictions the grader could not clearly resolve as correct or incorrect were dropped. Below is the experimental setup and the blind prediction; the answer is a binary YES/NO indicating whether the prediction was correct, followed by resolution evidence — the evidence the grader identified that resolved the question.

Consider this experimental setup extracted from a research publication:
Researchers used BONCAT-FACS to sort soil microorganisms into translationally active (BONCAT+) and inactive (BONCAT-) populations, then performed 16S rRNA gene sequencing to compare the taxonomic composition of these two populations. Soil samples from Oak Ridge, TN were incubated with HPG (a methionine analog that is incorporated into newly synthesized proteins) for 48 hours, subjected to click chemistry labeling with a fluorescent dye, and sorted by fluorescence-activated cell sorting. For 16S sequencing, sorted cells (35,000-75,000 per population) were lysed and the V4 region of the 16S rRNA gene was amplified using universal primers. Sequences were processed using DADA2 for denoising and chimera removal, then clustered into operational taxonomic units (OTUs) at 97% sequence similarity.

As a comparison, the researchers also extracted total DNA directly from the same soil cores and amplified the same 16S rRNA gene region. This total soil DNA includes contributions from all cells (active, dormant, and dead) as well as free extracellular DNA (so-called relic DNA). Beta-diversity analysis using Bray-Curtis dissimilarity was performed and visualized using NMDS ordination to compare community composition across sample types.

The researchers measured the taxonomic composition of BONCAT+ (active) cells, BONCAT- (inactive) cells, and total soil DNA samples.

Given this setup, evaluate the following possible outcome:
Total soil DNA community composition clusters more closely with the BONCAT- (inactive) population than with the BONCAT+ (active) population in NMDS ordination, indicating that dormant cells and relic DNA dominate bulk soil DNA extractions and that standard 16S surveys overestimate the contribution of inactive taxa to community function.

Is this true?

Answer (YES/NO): YES